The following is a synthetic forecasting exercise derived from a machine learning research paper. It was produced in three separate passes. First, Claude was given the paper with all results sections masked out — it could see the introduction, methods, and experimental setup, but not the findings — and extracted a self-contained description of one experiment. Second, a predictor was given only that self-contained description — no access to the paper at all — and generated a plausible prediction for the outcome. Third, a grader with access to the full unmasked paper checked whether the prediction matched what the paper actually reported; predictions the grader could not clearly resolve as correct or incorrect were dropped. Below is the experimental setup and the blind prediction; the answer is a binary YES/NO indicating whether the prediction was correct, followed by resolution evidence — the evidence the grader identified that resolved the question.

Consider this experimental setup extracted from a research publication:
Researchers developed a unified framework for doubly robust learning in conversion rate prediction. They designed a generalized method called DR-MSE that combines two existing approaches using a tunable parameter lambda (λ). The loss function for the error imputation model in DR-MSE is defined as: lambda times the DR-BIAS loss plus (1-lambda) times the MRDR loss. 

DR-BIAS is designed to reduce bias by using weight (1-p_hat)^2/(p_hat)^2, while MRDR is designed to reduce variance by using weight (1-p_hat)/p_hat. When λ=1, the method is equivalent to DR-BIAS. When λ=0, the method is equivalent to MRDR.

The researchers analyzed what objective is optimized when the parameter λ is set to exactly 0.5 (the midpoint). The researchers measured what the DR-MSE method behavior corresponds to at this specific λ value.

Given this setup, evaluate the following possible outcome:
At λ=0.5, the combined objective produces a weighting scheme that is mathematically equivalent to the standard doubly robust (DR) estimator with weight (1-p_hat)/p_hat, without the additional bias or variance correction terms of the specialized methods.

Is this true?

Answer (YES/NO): NO